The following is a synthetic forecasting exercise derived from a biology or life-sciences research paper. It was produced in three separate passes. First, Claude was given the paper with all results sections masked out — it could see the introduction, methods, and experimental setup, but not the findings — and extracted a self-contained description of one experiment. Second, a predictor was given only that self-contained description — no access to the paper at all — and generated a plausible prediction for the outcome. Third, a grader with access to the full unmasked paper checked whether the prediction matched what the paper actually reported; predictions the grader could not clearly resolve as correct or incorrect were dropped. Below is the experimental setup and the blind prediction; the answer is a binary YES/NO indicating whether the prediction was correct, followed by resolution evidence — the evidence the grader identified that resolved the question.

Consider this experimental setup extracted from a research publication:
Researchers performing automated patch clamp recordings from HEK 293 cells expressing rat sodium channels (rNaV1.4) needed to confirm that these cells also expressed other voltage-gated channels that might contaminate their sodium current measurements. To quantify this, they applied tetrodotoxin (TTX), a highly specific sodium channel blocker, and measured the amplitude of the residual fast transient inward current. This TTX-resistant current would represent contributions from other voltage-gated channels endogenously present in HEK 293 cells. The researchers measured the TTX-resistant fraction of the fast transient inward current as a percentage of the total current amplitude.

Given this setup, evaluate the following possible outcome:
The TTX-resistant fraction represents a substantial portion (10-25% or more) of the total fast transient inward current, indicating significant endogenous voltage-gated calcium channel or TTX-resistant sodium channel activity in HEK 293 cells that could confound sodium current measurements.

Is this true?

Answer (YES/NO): NO